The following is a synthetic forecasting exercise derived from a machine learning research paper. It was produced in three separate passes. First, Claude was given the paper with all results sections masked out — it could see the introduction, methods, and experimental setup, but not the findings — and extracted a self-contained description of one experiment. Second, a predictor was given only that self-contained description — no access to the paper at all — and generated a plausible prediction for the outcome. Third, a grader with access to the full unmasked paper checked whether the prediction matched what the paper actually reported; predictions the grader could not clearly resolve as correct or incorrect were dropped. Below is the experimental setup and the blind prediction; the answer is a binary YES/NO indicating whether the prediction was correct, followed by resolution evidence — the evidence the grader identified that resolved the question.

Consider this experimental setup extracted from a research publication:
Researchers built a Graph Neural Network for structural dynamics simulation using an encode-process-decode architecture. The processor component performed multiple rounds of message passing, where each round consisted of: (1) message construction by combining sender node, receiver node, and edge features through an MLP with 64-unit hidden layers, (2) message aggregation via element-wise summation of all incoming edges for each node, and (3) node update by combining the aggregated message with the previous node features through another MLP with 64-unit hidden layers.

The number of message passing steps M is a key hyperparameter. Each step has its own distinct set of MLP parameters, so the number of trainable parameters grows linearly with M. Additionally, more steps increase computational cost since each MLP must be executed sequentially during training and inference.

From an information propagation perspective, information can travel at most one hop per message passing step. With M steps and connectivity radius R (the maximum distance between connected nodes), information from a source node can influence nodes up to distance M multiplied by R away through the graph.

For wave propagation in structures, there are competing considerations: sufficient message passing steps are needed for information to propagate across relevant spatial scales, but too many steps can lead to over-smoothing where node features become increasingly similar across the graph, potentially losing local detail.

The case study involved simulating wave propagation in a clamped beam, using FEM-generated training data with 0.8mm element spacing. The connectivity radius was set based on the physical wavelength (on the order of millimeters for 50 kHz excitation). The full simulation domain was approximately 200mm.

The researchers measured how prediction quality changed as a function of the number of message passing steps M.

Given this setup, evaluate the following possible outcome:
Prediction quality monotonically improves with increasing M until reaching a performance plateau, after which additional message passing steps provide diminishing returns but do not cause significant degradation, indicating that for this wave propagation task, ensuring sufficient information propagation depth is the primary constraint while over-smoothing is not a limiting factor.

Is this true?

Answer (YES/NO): NO